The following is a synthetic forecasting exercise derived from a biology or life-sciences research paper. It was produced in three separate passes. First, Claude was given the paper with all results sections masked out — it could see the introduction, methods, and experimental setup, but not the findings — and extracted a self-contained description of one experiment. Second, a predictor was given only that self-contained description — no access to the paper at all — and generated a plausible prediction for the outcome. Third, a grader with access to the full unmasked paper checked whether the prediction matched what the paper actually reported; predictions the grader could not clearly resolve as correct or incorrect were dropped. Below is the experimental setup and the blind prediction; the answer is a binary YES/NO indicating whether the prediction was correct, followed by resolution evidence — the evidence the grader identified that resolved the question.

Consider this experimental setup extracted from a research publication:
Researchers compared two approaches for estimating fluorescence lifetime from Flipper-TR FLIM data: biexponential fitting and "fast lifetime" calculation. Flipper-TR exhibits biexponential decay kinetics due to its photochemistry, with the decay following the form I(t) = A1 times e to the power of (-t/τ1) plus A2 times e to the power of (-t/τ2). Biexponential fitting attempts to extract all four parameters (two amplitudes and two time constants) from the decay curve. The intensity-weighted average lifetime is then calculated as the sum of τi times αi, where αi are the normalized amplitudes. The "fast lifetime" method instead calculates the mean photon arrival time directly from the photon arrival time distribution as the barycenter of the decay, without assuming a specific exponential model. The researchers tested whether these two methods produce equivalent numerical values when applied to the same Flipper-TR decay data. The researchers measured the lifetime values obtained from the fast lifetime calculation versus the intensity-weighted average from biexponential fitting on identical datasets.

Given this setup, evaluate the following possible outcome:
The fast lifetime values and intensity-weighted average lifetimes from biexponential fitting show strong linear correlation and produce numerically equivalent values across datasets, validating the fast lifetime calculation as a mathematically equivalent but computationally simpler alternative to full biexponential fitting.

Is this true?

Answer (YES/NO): NO